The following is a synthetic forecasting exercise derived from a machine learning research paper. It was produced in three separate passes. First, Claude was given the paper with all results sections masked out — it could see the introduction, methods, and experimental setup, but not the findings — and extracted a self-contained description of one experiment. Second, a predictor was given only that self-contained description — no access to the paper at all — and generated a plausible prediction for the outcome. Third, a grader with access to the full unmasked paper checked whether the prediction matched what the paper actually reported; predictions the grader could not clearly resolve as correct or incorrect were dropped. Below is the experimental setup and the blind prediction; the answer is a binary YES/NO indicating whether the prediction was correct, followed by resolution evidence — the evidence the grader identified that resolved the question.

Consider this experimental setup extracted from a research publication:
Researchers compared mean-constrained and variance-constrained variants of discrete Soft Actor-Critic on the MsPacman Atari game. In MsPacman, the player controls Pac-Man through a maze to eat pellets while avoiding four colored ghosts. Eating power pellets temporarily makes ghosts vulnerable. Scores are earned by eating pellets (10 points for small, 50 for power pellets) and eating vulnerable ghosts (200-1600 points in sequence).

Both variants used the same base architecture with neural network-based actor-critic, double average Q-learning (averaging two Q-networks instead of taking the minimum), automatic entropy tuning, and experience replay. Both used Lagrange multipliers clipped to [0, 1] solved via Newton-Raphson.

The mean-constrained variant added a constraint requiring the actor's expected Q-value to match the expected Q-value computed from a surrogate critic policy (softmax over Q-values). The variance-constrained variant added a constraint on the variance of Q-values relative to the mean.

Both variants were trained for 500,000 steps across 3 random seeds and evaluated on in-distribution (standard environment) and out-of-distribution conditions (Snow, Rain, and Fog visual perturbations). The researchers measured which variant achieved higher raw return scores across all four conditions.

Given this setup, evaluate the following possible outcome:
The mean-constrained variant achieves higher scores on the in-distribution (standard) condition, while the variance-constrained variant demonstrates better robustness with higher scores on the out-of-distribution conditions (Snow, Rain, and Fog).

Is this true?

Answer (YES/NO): NO